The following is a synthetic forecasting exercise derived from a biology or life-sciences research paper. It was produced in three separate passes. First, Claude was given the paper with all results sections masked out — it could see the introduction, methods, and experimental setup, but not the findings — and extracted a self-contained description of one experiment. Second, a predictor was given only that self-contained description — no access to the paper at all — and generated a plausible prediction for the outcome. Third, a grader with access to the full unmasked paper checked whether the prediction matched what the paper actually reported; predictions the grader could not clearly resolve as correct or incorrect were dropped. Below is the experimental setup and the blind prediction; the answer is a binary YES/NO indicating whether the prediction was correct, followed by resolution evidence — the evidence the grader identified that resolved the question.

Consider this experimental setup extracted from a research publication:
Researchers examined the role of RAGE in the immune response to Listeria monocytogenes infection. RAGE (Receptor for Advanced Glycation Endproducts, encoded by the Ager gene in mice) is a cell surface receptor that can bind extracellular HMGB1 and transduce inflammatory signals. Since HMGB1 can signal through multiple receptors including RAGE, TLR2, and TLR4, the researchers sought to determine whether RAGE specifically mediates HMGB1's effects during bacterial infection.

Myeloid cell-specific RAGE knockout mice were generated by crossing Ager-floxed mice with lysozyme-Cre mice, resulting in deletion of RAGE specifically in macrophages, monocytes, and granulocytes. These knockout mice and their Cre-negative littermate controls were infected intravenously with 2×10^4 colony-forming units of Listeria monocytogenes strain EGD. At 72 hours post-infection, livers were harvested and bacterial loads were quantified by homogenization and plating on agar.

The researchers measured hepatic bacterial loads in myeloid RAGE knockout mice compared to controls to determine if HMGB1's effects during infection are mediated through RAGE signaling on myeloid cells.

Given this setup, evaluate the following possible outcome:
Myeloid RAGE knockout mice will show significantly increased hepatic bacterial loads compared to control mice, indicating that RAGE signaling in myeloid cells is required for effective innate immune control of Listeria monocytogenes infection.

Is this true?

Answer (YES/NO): NO